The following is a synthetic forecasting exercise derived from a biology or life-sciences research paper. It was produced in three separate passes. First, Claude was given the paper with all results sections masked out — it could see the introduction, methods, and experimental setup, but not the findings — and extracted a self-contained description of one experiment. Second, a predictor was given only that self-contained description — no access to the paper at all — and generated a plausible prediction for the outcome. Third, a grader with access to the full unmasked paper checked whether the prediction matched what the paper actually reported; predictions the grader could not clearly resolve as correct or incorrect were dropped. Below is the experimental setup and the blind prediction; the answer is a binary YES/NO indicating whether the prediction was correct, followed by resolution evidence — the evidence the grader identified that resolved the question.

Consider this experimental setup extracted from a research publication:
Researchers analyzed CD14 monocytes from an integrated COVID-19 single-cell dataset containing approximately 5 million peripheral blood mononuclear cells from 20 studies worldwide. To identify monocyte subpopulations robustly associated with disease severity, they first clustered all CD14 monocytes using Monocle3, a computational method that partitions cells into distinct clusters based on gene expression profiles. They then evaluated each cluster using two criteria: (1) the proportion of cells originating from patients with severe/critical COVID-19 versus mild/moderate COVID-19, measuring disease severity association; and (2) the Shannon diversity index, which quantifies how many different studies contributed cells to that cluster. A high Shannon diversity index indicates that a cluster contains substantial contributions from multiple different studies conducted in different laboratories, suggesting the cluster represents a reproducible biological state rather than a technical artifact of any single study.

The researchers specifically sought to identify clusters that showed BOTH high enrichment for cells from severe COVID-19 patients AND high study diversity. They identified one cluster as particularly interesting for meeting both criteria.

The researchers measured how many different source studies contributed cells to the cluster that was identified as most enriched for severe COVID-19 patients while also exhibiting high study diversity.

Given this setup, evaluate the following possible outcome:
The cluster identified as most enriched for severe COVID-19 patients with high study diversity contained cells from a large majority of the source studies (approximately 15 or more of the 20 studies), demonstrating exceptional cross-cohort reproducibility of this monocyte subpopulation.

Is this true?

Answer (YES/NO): NO